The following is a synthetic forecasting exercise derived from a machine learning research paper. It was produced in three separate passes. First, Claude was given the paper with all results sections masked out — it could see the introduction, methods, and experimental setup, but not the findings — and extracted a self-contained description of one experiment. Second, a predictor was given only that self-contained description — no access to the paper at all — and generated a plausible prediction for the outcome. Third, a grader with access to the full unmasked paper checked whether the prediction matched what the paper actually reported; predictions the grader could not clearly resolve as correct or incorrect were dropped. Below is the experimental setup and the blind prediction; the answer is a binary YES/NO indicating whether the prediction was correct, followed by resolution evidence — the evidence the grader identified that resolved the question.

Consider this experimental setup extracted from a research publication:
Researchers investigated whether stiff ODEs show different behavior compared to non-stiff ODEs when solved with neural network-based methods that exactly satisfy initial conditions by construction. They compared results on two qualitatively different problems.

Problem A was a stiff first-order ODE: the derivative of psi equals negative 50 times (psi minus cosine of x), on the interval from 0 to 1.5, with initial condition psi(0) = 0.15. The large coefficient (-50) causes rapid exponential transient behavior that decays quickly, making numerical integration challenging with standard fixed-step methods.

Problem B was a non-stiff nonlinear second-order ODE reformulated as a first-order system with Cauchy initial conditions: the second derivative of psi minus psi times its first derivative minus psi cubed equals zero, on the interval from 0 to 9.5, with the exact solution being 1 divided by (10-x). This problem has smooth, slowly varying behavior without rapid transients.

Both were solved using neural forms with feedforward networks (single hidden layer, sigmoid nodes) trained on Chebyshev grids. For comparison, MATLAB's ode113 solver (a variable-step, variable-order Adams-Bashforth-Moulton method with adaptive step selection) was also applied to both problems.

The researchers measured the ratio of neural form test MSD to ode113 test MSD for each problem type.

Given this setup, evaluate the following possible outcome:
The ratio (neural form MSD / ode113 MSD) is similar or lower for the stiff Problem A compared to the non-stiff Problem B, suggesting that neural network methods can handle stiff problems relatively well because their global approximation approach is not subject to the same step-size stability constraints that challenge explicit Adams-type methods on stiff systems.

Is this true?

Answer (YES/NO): NO